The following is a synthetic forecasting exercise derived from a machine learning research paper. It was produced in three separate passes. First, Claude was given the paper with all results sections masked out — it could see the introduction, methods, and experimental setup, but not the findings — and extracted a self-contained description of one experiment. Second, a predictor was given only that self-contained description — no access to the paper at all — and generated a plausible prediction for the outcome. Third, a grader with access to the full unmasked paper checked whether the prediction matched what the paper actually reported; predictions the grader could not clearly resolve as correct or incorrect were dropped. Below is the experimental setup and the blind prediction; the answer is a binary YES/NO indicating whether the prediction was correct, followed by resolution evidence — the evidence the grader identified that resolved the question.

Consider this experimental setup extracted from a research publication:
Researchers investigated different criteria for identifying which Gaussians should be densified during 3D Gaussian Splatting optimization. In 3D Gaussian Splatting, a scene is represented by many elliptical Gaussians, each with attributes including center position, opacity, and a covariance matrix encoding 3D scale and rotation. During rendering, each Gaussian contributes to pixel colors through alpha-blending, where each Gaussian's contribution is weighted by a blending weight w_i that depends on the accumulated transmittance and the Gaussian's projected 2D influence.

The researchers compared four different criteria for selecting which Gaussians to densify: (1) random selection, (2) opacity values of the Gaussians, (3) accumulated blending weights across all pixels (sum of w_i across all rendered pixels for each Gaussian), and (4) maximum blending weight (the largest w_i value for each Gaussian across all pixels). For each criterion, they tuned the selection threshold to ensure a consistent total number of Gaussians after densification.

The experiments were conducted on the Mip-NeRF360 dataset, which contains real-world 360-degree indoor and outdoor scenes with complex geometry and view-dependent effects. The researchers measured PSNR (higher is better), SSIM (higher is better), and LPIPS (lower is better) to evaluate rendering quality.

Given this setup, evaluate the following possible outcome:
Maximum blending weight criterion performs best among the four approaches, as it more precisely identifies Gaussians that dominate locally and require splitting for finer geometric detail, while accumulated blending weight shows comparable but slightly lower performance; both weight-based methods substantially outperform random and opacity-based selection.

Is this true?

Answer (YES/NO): YES